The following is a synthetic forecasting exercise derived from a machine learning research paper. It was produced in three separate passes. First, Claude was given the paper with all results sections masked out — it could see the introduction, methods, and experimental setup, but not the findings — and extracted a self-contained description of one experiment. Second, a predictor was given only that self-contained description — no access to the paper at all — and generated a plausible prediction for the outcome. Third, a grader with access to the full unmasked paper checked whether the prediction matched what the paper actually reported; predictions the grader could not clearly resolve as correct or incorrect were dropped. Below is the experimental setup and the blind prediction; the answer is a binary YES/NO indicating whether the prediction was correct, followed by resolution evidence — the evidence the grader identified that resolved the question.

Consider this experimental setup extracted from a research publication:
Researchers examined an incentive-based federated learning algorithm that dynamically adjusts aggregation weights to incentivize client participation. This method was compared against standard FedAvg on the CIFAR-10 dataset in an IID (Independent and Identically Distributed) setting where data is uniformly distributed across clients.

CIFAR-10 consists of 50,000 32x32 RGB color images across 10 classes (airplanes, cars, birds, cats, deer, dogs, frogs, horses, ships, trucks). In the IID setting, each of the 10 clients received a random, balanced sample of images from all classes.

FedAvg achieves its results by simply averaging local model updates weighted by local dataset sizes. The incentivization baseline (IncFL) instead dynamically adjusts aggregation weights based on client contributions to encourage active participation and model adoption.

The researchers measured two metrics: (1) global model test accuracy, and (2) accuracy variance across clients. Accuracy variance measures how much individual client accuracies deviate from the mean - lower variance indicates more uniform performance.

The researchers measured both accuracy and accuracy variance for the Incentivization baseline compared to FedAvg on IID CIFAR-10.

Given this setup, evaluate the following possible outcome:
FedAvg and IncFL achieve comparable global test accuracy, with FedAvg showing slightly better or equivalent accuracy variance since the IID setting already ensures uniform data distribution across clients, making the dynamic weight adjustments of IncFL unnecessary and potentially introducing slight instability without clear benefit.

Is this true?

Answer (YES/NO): NO